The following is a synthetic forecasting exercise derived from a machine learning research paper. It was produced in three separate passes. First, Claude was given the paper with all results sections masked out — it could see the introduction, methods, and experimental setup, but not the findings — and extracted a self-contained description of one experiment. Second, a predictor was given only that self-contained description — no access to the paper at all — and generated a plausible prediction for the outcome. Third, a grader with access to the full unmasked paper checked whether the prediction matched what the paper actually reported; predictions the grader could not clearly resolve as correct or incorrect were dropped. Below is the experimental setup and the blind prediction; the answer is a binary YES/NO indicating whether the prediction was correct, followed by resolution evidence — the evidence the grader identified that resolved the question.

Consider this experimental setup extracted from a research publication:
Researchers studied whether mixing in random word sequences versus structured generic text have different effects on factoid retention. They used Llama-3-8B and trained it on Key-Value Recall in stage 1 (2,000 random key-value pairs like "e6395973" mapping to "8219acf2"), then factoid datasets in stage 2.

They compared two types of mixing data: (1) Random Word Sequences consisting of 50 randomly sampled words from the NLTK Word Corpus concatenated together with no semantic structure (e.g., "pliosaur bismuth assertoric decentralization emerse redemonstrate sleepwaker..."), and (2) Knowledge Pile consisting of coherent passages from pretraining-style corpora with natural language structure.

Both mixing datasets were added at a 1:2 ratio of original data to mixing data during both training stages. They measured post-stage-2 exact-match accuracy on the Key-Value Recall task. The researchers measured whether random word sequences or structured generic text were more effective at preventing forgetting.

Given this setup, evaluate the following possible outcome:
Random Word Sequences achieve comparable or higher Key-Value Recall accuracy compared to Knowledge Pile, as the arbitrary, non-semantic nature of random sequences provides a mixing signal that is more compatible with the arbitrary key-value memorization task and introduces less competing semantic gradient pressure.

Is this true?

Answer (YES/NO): YES